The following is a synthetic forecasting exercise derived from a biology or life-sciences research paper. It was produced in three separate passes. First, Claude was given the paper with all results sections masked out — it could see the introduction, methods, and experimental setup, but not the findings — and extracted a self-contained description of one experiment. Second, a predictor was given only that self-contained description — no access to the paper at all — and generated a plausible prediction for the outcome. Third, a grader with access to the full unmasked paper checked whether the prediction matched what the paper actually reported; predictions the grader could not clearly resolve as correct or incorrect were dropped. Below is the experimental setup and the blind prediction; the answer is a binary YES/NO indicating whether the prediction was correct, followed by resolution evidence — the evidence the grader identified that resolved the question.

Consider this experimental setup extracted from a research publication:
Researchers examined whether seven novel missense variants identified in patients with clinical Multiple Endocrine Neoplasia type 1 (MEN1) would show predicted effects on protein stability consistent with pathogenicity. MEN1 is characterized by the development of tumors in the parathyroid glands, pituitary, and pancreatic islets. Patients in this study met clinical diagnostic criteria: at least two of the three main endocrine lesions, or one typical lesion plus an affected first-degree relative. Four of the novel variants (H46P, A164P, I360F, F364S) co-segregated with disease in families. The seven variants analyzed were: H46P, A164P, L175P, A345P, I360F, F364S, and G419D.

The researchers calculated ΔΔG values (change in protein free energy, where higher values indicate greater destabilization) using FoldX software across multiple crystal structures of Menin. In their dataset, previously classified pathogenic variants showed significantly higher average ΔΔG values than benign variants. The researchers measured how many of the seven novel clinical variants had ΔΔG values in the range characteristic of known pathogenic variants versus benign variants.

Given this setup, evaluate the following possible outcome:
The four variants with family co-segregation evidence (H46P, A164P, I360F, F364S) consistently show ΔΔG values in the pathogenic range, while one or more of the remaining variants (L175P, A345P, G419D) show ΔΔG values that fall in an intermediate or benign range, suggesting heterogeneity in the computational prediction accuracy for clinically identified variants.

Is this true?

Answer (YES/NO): NO